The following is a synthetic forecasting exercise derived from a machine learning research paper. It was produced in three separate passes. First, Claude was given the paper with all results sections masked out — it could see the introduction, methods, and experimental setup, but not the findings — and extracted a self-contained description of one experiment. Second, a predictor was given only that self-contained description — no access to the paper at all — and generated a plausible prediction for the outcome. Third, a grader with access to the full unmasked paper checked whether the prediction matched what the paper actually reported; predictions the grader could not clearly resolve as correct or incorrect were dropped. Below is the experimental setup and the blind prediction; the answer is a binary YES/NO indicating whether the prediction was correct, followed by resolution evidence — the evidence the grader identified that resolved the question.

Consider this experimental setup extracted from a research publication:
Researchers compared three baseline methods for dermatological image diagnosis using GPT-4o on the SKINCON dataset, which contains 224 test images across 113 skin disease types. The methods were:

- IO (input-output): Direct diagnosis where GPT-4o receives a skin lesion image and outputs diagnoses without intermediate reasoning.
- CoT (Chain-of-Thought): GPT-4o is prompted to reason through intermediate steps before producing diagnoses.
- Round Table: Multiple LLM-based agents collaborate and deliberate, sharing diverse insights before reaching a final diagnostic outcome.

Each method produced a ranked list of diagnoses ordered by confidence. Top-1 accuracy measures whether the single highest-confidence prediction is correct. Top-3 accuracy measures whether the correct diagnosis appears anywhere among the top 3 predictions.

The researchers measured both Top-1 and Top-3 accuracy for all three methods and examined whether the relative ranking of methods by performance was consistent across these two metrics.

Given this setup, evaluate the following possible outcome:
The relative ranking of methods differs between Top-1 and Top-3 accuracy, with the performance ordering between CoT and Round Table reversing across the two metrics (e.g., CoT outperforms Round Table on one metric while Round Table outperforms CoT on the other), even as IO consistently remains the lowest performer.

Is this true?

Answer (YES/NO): NO